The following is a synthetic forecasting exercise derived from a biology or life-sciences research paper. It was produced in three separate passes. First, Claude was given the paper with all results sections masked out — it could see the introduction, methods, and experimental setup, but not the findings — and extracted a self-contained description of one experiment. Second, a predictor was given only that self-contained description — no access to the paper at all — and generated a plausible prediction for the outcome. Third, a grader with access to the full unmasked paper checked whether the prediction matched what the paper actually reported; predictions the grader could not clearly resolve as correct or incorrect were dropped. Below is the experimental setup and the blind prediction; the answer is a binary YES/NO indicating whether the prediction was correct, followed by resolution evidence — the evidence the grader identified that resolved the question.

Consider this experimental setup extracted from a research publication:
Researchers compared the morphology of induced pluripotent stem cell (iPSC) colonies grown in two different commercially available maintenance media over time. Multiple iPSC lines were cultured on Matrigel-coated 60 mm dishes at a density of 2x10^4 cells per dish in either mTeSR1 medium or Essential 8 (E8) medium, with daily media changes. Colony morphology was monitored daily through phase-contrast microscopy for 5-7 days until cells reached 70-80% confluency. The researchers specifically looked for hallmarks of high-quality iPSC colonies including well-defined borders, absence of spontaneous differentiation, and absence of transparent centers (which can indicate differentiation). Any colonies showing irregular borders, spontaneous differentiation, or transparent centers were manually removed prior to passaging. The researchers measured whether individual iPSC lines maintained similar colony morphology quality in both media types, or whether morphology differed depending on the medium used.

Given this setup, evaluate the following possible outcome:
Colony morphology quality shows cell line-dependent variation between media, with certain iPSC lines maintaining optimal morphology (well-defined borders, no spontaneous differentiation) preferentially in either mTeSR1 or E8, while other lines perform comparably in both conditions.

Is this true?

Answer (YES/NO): NO